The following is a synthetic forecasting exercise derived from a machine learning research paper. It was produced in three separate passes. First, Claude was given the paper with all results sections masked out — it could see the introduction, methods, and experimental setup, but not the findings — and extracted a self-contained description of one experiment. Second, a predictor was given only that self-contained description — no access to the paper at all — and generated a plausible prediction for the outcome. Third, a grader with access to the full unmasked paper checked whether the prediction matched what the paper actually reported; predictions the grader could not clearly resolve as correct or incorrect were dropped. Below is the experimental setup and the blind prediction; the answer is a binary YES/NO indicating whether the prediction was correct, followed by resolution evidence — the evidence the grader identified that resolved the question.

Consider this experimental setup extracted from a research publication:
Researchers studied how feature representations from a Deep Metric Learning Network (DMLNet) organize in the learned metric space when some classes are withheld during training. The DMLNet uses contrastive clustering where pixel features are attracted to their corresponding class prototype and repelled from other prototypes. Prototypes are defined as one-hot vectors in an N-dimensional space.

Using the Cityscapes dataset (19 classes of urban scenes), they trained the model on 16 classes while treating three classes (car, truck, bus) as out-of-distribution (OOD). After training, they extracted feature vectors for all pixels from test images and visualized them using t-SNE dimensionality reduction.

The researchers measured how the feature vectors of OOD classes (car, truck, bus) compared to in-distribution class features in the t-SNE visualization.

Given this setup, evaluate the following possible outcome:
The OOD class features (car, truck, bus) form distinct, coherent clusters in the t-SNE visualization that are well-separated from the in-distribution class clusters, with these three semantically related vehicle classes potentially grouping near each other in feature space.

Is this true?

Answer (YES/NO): YES